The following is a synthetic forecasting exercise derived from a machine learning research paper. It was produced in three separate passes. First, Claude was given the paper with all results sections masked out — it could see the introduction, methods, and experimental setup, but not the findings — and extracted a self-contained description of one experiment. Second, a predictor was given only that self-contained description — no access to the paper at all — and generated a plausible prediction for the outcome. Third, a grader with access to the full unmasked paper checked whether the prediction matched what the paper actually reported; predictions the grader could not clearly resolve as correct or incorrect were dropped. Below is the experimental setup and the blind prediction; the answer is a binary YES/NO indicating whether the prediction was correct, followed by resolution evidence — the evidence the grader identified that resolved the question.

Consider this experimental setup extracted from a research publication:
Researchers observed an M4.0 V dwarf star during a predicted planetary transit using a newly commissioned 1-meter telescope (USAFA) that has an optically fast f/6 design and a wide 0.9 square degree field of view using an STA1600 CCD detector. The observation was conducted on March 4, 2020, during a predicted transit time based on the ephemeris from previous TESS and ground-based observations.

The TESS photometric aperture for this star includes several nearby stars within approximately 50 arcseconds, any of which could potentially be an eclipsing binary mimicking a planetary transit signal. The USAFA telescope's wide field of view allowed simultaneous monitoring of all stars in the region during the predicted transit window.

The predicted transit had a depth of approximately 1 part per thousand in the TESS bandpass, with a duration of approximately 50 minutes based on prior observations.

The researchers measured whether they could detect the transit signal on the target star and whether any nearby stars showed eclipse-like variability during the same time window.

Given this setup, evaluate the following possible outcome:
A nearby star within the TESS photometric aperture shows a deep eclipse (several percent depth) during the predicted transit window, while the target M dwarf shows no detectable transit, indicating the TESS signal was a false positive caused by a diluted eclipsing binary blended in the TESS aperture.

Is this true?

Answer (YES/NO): NO